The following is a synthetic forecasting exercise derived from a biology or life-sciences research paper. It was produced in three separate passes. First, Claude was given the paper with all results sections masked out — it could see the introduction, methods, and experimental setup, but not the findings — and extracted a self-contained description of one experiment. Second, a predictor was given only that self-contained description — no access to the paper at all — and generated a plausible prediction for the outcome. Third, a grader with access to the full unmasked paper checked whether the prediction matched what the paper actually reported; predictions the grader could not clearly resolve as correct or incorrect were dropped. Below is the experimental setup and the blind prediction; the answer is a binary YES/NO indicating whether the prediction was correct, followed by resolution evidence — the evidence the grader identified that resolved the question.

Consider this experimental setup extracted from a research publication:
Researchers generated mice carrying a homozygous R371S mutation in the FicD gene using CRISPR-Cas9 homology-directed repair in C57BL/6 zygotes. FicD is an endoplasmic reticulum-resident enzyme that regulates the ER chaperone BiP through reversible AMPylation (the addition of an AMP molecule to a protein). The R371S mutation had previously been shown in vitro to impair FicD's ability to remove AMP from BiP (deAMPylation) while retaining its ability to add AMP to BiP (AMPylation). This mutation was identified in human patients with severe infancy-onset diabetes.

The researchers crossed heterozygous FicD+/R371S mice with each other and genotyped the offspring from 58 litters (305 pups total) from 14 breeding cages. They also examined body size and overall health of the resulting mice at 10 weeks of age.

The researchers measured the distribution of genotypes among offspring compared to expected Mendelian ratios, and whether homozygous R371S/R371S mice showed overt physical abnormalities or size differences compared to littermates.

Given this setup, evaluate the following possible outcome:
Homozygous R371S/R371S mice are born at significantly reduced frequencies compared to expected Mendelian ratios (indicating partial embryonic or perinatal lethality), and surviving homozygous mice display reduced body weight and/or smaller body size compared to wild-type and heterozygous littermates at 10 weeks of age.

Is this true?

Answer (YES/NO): NO